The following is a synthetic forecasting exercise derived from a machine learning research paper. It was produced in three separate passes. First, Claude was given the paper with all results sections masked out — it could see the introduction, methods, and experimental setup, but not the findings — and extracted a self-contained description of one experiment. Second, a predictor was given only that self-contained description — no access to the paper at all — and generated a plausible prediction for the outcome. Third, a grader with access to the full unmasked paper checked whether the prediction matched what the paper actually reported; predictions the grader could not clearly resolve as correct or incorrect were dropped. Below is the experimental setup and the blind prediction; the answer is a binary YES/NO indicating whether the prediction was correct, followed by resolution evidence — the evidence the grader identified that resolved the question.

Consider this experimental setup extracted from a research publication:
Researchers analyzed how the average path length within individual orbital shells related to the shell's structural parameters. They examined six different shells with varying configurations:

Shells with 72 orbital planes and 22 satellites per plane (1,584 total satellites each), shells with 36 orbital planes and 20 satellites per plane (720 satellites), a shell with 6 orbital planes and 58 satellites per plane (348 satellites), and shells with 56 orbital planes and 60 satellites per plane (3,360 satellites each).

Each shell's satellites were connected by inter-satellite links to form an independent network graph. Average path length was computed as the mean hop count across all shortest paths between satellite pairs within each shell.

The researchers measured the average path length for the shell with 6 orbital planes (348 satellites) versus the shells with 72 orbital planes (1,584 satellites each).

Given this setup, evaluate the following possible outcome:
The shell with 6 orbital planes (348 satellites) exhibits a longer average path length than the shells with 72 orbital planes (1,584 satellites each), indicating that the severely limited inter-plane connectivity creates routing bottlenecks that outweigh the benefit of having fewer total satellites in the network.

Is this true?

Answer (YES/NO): NO